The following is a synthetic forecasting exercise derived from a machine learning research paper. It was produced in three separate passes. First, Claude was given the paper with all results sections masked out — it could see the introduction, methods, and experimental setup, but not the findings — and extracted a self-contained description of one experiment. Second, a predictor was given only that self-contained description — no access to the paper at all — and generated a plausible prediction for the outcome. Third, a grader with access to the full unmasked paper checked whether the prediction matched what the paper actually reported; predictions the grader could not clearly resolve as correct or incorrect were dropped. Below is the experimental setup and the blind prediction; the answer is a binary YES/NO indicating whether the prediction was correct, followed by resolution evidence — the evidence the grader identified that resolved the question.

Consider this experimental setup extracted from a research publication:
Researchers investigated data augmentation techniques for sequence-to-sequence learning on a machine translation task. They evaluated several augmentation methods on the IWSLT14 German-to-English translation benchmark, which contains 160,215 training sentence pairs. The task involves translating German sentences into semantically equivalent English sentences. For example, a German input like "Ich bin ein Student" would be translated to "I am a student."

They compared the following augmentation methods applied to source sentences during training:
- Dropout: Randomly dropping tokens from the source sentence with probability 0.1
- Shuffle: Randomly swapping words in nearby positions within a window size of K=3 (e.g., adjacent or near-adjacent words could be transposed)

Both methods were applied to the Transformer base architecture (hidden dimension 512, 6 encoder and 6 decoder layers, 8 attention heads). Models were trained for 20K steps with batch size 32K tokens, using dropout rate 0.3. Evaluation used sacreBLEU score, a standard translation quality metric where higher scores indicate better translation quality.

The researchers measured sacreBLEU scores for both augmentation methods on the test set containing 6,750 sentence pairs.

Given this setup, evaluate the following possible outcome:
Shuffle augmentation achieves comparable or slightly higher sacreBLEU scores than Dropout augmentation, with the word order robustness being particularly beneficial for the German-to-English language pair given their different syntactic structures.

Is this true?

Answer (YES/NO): NO